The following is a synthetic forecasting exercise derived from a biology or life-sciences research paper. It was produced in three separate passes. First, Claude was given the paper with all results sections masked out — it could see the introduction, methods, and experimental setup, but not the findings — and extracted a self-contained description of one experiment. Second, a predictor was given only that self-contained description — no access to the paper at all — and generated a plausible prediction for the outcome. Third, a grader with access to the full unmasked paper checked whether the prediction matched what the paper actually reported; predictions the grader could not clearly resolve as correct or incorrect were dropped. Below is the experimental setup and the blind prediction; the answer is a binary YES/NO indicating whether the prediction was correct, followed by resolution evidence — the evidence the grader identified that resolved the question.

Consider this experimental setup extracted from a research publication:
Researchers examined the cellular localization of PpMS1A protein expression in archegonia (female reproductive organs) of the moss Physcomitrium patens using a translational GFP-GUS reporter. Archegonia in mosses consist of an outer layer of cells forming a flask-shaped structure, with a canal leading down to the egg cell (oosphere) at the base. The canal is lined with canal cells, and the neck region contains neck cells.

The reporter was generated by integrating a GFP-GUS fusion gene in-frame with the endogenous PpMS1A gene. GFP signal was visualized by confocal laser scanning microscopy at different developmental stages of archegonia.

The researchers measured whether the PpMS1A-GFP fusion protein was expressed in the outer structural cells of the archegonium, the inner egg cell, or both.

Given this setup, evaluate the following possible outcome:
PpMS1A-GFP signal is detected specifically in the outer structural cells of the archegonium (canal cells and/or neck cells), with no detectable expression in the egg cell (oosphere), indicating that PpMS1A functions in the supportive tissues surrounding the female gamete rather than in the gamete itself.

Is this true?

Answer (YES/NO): NO